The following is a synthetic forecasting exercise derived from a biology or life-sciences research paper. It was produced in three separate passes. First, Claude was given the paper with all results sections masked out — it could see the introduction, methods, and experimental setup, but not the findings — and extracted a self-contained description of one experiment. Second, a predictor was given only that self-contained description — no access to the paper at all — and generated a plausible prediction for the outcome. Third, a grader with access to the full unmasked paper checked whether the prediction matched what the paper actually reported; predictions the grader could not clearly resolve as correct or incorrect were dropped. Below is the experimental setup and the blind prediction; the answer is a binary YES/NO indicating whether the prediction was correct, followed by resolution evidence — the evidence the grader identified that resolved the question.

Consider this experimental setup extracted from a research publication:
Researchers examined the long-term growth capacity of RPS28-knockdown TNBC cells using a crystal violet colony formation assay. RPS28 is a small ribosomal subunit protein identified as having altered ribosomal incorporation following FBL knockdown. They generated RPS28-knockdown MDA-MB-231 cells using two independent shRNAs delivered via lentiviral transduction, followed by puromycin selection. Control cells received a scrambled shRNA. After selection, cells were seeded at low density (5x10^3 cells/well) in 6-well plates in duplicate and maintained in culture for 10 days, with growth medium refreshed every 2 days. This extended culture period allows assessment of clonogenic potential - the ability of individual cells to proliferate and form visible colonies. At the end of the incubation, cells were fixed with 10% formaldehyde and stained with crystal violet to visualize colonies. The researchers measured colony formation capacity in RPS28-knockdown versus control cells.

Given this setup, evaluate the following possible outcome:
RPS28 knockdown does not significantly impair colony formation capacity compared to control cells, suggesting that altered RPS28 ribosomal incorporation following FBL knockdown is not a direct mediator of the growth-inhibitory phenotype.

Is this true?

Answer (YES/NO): NO